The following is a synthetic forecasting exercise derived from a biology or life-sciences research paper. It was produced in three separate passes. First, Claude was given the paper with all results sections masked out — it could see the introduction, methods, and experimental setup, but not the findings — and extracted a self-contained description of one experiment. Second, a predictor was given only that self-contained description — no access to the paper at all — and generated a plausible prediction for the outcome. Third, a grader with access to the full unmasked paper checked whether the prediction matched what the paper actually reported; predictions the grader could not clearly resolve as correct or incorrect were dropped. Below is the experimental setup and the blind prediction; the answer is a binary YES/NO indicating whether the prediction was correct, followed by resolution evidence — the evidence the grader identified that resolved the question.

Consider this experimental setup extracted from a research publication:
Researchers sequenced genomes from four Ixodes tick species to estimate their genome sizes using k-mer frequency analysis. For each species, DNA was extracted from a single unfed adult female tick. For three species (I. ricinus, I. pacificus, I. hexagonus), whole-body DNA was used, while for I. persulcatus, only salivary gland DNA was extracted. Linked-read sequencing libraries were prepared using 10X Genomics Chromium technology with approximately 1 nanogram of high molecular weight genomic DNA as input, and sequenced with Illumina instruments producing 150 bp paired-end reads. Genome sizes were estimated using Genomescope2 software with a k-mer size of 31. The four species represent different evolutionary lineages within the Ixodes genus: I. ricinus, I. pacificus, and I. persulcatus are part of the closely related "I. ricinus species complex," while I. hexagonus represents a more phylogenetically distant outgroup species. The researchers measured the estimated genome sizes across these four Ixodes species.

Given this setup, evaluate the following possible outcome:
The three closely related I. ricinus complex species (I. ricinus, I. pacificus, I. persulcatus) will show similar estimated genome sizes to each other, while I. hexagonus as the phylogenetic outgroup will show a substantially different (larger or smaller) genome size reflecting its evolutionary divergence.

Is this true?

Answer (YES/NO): NO